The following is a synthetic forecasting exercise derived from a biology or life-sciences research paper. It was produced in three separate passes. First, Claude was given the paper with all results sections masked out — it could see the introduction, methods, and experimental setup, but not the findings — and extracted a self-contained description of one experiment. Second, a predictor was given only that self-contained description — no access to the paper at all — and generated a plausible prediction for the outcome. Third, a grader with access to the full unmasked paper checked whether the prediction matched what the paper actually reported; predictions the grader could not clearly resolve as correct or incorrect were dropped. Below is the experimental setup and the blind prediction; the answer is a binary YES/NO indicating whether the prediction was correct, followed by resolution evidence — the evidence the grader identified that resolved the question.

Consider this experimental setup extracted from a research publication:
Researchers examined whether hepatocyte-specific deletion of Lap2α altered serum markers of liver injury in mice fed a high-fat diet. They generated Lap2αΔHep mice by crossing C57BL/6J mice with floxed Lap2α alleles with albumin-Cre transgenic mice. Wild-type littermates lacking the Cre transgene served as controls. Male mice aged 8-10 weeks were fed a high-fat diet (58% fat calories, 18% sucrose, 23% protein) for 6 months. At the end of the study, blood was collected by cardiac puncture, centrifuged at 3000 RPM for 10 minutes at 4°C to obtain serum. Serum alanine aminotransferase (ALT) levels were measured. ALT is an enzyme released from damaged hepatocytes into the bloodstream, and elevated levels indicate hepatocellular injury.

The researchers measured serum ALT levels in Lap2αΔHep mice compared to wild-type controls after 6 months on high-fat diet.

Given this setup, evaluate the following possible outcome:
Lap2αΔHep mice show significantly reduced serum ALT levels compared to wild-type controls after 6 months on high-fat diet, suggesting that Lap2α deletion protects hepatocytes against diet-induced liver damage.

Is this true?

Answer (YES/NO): NO